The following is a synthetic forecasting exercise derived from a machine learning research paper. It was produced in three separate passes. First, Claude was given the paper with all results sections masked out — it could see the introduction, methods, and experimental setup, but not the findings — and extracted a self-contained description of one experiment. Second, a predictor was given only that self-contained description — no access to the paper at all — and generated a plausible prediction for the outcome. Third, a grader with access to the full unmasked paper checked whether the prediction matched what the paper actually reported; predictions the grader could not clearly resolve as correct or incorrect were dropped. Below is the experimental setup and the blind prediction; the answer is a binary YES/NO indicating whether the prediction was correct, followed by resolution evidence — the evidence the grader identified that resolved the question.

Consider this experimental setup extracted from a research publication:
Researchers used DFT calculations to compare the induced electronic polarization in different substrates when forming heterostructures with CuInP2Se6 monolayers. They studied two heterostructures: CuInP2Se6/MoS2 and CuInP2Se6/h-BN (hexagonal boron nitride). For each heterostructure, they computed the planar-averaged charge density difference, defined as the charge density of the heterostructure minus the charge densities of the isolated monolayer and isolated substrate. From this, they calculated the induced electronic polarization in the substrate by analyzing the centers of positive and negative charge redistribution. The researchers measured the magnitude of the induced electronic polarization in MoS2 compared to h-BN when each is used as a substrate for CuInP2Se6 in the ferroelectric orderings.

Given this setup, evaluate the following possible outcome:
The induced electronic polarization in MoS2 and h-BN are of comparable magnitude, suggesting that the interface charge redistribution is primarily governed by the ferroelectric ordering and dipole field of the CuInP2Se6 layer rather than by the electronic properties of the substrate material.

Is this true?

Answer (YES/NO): NO